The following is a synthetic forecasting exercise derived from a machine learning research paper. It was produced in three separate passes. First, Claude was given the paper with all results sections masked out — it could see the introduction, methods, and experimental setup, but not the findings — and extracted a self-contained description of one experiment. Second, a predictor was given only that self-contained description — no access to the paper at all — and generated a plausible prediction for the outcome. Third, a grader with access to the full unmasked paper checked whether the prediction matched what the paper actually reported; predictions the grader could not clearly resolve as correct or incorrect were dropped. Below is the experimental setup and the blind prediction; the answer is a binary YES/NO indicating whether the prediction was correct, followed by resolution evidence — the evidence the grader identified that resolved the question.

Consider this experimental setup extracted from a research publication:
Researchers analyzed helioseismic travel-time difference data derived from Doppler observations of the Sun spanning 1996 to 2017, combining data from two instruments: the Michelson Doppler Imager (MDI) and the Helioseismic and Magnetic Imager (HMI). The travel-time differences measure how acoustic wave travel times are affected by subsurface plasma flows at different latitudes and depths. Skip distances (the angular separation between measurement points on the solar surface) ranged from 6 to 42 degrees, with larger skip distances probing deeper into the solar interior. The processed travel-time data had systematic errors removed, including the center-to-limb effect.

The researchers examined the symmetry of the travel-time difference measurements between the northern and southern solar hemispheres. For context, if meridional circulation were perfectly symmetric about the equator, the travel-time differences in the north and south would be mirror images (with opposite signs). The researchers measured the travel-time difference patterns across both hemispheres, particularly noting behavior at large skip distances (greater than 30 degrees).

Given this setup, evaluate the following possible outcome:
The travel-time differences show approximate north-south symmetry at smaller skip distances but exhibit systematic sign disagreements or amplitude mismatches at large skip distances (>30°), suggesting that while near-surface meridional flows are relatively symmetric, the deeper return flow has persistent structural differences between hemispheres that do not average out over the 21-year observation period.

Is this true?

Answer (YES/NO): NO